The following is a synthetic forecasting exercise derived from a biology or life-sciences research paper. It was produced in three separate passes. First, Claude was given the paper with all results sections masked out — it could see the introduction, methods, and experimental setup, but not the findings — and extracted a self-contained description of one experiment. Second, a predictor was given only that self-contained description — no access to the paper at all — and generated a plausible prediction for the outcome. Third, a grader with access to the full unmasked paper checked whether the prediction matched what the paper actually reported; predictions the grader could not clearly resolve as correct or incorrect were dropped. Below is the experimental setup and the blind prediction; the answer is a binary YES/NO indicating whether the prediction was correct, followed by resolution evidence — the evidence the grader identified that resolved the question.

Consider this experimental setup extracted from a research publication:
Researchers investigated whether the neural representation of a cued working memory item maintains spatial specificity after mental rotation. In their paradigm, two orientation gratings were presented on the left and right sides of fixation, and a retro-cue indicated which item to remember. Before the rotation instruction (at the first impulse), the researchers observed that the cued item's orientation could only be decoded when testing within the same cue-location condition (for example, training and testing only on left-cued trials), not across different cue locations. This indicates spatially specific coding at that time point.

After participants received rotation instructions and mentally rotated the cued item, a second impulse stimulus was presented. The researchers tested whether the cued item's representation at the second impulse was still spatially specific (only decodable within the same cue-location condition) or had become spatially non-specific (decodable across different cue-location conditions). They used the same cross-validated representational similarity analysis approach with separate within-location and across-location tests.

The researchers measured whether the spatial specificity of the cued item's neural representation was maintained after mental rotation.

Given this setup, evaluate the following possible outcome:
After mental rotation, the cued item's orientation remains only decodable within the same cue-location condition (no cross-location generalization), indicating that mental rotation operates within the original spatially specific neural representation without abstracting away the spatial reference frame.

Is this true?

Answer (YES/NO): NO